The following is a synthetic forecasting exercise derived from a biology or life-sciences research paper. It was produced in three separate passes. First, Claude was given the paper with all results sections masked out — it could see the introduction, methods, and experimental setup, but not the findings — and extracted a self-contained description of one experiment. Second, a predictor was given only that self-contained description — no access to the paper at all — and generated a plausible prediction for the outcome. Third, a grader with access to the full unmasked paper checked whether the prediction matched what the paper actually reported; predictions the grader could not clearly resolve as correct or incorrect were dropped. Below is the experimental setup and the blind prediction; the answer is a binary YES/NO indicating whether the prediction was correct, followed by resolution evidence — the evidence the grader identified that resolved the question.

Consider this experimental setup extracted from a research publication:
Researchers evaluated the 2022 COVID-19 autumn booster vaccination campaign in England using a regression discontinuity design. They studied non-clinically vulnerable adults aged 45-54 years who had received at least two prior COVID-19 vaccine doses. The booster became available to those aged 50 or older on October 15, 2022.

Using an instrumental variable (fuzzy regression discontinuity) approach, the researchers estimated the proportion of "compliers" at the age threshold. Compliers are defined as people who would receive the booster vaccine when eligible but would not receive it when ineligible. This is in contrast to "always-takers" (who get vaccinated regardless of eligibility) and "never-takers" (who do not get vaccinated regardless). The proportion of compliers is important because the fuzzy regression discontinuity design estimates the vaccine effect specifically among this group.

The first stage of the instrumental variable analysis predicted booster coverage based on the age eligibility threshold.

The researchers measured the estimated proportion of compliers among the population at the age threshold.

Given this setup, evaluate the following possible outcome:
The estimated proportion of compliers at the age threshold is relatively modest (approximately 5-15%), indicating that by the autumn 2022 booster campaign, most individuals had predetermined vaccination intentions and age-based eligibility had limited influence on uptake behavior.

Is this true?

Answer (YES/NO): NO